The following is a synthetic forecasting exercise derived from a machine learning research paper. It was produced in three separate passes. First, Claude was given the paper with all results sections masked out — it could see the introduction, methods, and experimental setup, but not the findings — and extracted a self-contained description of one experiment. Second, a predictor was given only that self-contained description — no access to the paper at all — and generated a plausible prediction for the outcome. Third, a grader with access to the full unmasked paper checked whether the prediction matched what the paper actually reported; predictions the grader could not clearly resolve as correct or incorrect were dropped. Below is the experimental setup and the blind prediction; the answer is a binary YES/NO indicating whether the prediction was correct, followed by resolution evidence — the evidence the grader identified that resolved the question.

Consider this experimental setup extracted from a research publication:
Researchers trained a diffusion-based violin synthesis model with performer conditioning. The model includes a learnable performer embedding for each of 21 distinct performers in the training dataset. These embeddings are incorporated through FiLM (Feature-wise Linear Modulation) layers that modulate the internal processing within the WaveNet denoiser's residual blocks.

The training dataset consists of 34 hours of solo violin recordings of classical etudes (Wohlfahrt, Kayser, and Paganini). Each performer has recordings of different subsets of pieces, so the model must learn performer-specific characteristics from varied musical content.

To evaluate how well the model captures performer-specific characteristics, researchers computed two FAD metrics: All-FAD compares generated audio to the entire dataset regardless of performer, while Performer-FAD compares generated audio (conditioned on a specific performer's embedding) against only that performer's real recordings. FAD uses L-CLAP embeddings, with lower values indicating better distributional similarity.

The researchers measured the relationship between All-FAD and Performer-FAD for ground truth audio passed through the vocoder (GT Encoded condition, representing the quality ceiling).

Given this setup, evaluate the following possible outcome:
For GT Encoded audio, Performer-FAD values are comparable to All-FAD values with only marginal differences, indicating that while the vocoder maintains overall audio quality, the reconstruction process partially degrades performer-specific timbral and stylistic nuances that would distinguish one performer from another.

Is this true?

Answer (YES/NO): NO